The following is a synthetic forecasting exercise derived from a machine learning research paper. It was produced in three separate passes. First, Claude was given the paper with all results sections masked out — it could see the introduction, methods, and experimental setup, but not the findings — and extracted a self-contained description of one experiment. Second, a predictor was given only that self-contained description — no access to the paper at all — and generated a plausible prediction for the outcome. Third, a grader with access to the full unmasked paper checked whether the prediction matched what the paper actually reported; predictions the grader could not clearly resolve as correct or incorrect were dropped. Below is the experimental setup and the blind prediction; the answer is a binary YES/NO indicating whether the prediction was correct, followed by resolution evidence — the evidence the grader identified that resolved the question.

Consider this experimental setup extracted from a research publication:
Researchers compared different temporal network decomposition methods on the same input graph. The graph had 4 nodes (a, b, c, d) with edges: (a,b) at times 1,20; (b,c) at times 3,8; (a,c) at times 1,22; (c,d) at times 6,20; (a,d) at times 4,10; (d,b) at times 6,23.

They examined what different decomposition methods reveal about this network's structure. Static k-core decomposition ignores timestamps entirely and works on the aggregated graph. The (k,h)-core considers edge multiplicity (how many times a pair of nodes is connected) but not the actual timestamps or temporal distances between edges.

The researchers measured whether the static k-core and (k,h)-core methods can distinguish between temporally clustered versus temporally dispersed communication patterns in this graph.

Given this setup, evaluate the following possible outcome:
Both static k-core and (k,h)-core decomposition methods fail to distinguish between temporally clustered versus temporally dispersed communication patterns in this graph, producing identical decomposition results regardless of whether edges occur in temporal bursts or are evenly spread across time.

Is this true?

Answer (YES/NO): YES